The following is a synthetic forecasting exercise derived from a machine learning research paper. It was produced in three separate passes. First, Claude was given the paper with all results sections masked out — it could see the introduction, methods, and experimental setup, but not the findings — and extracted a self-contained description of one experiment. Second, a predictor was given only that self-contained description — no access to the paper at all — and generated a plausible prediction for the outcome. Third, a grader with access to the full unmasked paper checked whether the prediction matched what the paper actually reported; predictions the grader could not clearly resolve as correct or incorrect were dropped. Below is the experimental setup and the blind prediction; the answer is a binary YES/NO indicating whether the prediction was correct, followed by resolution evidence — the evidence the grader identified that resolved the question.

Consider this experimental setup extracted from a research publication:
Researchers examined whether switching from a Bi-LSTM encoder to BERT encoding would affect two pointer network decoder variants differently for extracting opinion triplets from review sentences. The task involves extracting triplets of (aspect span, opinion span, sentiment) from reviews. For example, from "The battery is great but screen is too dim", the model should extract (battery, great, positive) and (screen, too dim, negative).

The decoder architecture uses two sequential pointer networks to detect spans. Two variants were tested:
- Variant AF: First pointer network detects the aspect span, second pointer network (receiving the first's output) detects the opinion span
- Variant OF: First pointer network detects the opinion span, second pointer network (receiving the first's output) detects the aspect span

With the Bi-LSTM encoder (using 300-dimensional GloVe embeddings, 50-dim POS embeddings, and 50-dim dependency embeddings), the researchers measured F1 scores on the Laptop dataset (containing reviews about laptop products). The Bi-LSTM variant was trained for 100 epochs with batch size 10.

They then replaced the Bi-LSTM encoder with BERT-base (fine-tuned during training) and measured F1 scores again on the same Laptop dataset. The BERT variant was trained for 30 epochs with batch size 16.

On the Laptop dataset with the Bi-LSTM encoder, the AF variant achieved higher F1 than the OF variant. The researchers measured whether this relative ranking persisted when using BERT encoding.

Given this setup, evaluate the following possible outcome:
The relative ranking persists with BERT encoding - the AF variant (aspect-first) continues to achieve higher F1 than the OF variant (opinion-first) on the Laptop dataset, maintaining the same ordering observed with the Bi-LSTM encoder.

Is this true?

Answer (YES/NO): NO